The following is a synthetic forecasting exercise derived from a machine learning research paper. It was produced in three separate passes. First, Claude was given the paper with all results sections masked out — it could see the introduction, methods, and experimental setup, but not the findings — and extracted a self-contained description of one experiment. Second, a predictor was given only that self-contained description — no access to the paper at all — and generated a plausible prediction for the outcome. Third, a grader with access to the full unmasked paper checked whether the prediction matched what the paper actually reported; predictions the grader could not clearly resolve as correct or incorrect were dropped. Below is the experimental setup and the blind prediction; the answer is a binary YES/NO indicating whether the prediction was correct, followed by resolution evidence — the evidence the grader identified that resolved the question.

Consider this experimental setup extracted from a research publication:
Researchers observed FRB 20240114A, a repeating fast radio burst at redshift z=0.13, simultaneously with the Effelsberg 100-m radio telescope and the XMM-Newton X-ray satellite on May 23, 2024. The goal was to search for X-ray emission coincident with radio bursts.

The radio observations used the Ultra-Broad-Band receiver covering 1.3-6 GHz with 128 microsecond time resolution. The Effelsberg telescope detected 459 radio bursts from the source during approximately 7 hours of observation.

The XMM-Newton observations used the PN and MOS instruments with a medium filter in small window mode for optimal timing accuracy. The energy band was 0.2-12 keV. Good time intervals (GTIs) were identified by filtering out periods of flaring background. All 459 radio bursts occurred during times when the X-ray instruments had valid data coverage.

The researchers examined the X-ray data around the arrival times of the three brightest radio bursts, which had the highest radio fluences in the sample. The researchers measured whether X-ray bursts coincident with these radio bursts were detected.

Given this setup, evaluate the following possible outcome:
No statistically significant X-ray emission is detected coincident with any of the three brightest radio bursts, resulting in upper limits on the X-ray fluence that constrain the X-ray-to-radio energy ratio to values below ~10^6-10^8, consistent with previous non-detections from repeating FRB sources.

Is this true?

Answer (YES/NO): YES